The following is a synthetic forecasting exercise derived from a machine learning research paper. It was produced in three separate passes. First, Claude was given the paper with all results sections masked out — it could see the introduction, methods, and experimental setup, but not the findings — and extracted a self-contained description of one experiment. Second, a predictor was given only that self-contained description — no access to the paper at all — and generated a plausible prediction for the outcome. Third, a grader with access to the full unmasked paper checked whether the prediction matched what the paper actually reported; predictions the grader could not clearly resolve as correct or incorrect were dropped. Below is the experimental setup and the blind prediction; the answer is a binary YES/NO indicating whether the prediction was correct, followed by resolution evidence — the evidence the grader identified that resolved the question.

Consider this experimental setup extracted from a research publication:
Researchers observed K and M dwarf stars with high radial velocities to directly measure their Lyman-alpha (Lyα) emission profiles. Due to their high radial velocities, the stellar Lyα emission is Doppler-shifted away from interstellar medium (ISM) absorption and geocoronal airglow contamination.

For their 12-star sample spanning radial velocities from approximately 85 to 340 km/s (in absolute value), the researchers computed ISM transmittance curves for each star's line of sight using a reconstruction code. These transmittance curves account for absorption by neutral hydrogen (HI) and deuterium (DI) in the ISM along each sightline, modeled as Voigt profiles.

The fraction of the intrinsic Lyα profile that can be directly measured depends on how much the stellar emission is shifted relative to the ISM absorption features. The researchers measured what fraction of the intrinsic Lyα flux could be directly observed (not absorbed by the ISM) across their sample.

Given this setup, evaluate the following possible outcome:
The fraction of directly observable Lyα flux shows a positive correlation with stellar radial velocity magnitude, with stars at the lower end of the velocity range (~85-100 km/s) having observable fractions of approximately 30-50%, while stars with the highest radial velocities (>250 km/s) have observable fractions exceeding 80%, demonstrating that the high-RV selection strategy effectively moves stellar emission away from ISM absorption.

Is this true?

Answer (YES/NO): NO